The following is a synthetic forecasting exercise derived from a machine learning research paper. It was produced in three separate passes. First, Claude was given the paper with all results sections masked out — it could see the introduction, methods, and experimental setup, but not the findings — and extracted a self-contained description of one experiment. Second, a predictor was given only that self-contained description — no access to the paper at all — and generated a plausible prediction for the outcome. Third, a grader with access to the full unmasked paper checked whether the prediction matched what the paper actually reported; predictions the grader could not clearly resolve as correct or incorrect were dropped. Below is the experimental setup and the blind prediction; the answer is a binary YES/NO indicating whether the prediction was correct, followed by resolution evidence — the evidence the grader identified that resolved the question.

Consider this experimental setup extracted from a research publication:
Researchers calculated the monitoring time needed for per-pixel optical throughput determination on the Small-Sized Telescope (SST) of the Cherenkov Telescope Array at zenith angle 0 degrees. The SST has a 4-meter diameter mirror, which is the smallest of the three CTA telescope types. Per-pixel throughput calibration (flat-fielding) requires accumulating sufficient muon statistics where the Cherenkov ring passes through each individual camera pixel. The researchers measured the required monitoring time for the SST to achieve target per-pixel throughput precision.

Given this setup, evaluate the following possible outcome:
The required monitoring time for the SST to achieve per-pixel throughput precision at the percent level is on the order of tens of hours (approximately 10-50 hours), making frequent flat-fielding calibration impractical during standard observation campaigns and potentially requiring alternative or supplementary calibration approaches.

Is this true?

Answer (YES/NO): NO